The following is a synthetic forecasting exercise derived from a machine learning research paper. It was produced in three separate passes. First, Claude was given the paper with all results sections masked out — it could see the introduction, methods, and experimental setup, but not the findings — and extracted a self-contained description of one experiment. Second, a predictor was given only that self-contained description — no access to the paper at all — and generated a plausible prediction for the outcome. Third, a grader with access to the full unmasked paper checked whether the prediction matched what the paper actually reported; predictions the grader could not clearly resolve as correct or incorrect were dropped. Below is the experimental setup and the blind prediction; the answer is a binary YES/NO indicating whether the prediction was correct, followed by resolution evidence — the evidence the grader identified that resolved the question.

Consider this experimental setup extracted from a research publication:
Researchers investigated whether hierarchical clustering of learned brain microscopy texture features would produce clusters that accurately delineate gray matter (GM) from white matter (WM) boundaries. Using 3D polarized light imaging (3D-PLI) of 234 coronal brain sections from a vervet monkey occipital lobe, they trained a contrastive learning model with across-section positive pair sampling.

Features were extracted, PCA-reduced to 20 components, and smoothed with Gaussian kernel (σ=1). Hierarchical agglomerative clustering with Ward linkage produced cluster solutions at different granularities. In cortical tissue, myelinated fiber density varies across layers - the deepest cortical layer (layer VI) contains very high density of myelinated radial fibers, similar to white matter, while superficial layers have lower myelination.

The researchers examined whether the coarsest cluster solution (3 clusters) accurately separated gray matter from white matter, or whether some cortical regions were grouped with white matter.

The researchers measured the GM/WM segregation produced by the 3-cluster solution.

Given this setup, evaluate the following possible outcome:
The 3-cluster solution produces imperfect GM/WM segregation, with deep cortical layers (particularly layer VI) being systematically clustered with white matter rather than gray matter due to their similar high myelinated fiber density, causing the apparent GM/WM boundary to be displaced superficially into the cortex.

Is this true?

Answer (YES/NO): YES